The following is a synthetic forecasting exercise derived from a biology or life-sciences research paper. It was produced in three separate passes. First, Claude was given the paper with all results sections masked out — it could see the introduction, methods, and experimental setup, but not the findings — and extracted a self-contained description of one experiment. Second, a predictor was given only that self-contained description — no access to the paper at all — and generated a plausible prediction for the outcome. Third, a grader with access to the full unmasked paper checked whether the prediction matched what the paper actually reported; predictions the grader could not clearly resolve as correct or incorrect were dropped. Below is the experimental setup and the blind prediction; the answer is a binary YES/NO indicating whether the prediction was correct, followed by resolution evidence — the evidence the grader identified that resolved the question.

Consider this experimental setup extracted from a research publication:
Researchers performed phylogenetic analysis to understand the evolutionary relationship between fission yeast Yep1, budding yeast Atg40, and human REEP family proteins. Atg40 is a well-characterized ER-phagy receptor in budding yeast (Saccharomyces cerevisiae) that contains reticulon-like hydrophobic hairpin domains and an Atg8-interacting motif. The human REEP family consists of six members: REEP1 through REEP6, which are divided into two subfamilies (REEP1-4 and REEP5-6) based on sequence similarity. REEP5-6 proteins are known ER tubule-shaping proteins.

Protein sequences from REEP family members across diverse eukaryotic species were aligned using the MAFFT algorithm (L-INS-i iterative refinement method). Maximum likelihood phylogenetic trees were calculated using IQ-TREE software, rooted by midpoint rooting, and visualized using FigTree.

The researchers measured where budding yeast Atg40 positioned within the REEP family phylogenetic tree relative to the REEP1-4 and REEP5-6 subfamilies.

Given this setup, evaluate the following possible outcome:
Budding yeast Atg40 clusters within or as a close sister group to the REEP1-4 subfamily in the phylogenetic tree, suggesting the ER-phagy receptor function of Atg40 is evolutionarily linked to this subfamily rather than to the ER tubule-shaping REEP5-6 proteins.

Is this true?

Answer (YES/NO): YES